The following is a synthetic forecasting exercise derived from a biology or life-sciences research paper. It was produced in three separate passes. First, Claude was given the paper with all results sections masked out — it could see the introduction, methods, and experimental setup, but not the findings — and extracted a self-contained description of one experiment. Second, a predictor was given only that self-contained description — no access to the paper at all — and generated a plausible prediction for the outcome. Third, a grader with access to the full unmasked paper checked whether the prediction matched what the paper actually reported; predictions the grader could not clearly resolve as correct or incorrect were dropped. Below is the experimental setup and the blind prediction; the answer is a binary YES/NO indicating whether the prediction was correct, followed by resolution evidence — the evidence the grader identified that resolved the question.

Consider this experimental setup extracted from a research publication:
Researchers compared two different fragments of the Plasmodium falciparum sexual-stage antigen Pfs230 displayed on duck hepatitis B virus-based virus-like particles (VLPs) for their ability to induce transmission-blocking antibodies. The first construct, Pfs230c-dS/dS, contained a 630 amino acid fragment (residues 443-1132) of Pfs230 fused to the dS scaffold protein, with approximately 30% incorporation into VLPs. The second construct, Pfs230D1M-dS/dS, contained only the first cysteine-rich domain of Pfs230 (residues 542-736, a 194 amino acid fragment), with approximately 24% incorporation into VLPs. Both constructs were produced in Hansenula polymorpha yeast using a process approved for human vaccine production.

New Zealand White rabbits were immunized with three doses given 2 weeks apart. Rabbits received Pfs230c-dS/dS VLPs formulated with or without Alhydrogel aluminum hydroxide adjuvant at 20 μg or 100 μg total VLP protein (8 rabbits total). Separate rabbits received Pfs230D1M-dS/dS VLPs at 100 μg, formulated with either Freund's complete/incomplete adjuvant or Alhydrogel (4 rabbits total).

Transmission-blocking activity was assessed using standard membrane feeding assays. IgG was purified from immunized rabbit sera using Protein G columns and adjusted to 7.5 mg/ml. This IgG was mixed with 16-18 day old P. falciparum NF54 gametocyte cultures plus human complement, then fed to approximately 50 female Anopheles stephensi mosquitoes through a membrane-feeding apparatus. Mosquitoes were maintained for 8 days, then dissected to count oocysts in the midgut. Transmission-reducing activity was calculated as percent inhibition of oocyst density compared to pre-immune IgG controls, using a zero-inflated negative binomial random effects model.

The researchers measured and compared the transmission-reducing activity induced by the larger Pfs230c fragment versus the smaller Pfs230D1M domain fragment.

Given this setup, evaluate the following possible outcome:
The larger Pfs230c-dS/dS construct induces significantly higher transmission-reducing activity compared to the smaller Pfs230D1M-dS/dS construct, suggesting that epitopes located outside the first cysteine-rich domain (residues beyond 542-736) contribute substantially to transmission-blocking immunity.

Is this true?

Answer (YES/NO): NO